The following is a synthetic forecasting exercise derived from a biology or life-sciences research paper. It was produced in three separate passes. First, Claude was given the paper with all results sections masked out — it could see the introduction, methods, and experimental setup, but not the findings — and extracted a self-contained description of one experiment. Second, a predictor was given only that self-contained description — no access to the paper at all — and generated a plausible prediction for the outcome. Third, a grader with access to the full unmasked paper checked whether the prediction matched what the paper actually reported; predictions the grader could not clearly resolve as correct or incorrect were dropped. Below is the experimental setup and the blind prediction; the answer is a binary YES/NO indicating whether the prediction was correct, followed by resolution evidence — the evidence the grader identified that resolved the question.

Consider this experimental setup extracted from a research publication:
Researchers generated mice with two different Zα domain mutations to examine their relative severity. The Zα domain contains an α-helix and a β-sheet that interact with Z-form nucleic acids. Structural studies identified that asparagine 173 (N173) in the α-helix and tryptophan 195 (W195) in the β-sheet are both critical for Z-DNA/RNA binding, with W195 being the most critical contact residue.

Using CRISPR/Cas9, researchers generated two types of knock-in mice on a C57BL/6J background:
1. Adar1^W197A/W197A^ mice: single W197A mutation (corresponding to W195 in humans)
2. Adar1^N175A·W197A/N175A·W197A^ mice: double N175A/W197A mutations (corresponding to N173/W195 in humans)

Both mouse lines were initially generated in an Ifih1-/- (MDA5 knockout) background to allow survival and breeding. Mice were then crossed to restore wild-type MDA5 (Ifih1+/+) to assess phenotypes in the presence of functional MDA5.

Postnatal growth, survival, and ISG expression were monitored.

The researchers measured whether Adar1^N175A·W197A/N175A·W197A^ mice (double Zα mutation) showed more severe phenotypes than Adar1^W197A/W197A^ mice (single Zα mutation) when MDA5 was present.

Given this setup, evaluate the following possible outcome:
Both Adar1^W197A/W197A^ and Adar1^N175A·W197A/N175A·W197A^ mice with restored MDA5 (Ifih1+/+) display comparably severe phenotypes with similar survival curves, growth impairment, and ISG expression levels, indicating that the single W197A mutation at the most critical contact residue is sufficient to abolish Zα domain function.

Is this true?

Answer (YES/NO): YES